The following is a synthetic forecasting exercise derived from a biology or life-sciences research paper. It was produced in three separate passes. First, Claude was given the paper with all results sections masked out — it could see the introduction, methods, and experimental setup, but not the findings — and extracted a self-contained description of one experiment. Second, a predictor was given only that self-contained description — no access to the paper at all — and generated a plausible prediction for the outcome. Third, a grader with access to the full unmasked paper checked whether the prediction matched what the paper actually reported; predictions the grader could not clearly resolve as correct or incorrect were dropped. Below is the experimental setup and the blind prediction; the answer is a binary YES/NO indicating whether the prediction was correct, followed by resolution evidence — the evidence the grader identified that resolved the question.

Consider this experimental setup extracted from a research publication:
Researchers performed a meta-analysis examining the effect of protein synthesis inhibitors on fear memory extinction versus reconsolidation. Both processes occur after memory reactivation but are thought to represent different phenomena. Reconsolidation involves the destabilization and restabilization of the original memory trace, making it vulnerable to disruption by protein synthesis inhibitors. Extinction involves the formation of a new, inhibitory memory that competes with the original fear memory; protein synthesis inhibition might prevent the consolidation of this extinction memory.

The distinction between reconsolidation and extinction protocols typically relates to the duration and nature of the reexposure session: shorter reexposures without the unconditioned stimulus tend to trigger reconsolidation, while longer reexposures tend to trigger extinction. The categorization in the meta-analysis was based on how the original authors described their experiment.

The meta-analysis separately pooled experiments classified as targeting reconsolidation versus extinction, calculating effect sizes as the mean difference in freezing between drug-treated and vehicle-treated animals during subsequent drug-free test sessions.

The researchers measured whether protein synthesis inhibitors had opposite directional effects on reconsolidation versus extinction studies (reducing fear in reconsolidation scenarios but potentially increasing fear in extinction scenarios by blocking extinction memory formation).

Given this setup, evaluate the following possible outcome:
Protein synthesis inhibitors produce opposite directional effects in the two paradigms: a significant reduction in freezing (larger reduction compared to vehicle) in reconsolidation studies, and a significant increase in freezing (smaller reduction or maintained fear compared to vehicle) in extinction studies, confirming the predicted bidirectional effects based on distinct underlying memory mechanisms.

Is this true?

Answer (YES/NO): NO